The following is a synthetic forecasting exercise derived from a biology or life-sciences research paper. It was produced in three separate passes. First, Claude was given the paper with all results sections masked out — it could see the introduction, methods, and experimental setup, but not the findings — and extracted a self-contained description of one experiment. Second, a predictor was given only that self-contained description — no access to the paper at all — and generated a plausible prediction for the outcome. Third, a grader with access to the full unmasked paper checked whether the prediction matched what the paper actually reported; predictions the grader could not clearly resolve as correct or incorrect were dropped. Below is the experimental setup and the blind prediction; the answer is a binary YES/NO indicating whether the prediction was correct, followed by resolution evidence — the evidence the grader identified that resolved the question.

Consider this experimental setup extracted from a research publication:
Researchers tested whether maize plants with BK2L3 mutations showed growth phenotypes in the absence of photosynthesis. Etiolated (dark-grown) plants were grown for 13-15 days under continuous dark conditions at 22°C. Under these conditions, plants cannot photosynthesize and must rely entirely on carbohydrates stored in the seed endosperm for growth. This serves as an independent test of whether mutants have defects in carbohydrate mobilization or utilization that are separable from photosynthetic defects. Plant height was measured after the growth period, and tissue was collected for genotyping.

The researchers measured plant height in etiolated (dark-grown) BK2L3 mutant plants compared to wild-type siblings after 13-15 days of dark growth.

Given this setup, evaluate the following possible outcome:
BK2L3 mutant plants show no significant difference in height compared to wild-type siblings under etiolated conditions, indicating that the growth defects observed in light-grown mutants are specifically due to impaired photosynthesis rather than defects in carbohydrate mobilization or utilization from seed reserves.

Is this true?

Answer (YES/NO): NO